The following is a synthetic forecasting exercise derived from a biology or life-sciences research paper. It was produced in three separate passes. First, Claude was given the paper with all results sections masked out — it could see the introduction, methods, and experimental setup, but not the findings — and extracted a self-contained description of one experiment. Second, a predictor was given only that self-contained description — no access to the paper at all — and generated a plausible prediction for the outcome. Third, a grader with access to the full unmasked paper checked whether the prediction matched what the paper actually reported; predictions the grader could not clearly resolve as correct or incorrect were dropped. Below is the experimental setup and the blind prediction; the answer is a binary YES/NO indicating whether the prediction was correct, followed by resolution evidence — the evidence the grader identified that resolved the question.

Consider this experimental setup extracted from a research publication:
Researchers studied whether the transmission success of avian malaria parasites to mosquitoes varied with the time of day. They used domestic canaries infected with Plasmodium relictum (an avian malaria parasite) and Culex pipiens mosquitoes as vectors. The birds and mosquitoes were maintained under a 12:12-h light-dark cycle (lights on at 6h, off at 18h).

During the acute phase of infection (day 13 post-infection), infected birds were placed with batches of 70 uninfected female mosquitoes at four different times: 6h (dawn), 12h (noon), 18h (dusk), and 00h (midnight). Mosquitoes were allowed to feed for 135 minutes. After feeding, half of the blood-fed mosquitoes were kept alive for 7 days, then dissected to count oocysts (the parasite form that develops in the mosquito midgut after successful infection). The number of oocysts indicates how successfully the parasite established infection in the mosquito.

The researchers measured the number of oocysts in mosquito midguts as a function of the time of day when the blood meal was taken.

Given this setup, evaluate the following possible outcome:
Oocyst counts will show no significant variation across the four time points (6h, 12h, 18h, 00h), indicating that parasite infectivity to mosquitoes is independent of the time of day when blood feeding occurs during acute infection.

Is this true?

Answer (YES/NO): NO